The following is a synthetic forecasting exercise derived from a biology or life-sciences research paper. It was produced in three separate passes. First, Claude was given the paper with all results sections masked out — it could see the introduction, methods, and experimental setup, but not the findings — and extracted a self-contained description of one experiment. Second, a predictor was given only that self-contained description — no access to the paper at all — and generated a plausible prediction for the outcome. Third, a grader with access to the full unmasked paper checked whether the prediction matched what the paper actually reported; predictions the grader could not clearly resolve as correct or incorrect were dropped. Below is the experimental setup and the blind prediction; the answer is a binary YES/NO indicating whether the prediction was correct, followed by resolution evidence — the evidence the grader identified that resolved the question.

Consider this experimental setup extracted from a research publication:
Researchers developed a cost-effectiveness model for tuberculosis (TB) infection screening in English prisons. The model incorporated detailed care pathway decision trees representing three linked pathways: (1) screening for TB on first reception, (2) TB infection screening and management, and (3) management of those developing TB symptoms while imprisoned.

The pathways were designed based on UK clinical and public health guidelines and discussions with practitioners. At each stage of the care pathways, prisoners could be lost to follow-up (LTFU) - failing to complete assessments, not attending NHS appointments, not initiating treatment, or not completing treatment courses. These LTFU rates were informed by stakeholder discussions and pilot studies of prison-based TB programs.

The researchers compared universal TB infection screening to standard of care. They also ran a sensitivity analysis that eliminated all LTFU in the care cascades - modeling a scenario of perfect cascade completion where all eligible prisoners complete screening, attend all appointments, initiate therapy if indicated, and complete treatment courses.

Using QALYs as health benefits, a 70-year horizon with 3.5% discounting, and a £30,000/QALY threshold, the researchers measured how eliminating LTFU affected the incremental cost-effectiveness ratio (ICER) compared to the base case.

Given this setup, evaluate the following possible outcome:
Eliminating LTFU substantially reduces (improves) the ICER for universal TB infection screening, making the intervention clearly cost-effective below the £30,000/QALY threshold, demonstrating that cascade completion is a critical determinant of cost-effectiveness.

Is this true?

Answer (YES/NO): NO